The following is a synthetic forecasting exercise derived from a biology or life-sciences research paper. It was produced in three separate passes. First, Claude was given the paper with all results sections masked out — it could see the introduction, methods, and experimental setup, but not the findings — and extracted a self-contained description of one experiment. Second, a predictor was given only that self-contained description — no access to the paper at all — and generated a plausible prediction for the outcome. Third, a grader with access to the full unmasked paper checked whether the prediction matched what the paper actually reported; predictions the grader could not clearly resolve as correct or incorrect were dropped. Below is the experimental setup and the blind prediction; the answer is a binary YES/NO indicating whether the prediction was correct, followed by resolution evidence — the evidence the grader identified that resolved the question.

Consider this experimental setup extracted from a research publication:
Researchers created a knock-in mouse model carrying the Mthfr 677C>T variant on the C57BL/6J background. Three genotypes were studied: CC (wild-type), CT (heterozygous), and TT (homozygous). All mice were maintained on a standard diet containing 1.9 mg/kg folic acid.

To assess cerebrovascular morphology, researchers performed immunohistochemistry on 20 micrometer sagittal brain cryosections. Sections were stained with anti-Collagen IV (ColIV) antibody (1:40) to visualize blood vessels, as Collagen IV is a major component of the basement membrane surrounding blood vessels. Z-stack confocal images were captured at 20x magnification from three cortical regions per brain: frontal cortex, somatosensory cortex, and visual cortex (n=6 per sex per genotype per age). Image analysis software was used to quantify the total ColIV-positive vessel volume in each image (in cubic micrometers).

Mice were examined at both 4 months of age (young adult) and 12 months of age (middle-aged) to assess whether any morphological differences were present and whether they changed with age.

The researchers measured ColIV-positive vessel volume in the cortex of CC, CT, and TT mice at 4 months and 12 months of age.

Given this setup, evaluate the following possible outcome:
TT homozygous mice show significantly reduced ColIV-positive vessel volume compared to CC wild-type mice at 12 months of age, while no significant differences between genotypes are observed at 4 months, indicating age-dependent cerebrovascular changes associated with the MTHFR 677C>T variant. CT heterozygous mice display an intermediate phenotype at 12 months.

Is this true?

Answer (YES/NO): NO